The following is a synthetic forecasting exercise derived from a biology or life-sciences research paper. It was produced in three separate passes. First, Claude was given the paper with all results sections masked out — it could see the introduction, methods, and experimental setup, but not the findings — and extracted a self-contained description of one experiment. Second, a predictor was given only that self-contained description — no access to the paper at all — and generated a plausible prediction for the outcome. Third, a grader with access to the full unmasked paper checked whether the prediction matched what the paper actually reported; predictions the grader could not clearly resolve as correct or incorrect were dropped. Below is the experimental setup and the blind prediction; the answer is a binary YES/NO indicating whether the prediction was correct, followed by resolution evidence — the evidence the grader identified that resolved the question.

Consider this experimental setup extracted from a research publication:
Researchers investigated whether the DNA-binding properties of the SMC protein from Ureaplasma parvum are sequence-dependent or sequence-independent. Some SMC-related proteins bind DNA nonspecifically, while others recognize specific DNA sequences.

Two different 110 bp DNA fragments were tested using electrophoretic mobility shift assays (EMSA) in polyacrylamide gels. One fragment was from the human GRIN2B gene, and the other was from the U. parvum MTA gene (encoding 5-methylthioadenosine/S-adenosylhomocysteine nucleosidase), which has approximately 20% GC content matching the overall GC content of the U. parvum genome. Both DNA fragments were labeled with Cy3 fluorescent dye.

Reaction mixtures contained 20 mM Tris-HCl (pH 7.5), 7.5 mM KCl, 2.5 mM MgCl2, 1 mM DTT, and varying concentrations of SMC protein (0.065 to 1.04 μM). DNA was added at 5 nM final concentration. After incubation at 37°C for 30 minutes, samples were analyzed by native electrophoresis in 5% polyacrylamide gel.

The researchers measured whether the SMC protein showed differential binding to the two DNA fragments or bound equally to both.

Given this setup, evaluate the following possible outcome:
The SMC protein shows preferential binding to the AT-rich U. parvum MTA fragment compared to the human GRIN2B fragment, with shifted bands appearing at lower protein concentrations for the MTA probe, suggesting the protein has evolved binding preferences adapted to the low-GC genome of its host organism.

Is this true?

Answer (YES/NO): NO